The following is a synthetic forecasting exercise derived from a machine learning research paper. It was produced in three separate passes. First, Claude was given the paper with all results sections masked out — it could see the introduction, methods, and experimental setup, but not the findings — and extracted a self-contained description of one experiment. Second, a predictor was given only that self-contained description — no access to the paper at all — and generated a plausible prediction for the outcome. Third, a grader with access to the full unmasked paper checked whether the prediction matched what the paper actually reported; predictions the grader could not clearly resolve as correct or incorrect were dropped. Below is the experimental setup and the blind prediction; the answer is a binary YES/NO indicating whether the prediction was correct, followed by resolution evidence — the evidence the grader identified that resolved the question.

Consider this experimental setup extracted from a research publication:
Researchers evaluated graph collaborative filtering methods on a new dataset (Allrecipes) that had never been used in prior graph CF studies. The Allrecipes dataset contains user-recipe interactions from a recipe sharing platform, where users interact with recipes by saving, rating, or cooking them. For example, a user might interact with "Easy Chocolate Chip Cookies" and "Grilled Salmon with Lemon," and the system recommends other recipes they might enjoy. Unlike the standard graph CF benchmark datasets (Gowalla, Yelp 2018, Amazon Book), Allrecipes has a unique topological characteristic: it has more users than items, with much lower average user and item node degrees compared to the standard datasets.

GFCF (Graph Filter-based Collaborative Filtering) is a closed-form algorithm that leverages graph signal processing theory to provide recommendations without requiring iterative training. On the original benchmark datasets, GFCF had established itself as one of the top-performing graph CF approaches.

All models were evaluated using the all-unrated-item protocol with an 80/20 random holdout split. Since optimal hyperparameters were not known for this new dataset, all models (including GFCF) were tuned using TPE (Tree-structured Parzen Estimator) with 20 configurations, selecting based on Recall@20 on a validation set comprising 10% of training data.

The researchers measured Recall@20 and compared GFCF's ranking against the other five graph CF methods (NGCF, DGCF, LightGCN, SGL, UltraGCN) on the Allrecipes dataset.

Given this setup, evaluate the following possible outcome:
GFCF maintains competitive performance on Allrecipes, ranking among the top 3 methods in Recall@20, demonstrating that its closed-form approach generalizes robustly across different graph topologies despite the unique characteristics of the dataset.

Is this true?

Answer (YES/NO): NO